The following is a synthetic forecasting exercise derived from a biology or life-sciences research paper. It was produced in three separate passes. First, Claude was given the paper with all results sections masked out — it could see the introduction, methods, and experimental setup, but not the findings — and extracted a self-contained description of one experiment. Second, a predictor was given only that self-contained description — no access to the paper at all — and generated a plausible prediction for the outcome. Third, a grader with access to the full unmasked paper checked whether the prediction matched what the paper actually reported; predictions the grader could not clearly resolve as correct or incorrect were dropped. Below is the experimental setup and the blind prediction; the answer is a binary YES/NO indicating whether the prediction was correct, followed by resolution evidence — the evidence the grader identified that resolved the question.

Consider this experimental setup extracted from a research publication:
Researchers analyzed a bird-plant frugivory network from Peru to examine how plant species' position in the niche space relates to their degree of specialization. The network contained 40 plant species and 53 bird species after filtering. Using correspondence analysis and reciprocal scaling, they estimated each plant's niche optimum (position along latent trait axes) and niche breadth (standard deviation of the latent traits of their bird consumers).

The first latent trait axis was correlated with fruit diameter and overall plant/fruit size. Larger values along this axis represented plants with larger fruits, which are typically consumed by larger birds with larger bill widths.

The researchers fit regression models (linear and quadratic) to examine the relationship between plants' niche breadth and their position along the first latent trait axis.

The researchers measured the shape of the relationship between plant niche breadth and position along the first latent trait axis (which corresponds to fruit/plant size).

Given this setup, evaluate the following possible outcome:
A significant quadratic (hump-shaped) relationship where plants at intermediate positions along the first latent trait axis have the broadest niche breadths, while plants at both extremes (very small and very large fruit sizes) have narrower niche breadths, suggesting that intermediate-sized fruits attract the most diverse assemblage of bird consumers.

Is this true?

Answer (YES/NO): YES